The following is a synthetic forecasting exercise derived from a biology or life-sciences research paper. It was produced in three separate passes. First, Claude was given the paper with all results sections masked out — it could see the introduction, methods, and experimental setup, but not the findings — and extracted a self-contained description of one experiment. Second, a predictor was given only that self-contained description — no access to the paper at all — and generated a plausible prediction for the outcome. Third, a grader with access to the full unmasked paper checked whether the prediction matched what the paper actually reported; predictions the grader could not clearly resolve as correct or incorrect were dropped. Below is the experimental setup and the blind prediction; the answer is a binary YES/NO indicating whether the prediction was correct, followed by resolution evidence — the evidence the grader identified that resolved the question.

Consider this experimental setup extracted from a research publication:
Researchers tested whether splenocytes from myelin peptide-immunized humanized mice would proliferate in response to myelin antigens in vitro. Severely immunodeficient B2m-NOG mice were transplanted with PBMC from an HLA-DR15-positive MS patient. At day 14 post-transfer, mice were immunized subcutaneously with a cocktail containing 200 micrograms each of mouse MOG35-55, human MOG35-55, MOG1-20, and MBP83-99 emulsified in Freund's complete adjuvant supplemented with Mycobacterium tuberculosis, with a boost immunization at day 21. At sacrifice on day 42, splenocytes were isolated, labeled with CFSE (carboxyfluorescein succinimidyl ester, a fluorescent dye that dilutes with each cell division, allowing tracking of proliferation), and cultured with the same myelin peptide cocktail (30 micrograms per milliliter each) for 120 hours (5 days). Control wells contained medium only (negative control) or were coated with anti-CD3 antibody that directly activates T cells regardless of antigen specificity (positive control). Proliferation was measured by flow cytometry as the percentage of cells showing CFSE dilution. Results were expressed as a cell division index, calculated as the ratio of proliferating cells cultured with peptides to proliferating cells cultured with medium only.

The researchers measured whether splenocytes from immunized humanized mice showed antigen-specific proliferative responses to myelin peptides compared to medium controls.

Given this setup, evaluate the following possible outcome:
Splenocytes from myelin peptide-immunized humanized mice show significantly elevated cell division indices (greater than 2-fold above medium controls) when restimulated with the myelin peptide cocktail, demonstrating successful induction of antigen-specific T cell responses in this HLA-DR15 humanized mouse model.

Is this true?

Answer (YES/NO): NO